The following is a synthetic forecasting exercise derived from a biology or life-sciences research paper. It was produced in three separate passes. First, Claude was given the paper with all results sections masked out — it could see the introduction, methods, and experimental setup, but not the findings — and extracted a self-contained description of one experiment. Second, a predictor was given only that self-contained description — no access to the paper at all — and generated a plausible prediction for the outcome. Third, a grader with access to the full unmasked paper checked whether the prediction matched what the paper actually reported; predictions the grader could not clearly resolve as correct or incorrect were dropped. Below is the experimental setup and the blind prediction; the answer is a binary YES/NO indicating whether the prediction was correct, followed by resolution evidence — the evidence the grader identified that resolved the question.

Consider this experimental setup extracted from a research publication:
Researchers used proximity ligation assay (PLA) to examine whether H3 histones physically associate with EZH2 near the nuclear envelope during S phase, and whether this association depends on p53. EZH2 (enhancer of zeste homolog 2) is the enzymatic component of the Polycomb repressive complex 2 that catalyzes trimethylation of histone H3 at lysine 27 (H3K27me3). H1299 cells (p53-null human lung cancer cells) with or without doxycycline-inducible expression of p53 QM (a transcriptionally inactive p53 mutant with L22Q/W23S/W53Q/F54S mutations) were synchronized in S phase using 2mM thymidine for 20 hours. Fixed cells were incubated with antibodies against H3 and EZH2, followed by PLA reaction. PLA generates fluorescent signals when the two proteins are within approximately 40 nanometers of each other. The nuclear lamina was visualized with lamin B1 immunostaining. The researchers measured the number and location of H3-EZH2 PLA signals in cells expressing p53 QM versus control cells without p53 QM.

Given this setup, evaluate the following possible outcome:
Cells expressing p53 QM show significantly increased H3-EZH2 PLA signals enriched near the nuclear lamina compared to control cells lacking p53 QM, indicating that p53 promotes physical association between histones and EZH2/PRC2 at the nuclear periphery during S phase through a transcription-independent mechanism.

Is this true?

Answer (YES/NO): NO